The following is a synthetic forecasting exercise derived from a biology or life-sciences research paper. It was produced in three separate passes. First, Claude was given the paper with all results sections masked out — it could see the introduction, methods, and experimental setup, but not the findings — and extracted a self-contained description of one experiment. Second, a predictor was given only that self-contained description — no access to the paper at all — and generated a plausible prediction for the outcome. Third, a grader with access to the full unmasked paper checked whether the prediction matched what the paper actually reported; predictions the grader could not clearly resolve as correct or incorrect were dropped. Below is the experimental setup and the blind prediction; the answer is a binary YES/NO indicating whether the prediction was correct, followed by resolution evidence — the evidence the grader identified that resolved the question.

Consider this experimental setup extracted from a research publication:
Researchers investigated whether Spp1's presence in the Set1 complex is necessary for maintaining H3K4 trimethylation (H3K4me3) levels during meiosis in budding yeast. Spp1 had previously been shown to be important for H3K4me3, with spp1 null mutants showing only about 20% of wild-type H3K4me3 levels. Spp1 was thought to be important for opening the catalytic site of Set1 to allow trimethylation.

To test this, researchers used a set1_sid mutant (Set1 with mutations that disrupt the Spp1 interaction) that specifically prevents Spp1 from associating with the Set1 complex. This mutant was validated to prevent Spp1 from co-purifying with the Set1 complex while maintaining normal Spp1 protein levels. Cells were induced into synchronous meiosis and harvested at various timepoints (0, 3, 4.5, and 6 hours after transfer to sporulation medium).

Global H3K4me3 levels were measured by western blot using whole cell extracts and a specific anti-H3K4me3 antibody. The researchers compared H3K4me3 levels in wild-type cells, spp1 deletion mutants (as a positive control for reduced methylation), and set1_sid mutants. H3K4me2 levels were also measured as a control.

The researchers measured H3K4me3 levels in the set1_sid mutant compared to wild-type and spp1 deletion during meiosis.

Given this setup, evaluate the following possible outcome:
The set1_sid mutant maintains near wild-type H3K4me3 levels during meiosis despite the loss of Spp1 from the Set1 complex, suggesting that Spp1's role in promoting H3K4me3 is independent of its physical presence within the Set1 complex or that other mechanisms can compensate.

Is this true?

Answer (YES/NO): YES